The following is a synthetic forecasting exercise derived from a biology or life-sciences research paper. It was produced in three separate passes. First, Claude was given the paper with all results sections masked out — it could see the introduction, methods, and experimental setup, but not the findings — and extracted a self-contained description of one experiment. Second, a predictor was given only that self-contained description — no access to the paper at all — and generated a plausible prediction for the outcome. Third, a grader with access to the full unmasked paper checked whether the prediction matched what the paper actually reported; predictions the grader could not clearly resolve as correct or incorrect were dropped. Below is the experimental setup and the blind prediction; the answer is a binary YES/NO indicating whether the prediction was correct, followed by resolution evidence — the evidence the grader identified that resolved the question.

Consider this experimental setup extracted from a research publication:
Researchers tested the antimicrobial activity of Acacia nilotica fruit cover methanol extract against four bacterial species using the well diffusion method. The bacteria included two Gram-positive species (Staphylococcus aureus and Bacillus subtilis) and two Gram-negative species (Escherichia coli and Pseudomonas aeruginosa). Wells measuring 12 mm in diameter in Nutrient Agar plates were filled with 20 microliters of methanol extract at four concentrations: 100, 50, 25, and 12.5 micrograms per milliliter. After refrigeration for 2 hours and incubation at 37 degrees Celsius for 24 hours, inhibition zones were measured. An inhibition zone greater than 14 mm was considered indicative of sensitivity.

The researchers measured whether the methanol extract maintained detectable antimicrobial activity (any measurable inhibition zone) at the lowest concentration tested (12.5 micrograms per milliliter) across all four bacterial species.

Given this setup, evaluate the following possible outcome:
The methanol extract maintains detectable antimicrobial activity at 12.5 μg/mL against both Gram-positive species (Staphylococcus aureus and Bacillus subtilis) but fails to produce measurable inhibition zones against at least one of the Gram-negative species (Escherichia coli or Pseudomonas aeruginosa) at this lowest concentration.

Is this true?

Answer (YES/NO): YES